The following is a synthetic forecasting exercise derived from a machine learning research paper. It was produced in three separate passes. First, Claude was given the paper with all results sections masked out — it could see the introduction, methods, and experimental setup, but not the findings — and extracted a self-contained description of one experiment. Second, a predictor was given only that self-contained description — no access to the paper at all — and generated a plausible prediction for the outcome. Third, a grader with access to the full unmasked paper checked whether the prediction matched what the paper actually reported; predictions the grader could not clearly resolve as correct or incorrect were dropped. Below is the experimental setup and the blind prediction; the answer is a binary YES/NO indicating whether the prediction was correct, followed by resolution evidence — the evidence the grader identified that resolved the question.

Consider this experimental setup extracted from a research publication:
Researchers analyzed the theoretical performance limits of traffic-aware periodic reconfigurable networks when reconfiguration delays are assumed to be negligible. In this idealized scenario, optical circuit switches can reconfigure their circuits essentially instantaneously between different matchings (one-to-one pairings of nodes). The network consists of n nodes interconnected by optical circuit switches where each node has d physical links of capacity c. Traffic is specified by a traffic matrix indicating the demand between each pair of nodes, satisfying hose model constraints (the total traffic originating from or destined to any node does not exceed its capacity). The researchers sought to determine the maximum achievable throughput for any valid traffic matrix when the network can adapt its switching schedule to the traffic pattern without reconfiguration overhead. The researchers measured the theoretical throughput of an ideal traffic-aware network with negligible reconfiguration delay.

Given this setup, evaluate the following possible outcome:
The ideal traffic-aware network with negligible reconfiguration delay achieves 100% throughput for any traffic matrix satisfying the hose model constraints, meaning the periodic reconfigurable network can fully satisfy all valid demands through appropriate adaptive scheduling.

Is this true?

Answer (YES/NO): YES